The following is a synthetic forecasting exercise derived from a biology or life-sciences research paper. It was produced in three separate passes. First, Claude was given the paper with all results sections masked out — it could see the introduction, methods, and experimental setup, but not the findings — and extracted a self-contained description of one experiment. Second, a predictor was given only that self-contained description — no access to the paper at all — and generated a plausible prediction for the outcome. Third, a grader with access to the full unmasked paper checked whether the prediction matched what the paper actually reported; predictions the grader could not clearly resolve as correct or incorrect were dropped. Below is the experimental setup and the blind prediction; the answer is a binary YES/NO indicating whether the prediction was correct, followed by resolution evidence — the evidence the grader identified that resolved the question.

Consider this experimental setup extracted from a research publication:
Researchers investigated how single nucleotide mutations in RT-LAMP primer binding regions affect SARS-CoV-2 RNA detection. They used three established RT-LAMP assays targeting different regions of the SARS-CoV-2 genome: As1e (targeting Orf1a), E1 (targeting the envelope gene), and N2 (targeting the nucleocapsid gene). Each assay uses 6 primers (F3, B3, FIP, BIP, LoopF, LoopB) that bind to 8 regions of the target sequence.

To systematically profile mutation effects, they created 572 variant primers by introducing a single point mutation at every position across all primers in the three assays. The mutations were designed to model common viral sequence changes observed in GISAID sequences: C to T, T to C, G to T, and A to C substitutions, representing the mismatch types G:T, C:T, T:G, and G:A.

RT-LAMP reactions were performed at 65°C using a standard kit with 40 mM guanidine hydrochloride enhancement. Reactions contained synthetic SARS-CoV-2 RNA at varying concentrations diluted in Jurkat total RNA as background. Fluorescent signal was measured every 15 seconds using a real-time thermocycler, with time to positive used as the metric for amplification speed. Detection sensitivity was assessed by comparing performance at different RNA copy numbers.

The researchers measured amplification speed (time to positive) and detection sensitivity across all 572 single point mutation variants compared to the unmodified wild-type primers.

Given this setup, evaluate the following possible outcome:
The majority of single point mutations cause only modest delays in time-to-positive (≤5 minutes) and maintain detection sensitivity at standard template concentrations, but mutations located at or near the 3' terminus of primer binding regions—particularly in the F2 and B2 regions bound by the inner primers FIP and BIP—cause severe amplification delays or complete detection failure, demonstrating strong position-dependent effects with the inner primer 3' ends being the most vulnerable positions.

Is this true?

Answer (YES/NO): NO